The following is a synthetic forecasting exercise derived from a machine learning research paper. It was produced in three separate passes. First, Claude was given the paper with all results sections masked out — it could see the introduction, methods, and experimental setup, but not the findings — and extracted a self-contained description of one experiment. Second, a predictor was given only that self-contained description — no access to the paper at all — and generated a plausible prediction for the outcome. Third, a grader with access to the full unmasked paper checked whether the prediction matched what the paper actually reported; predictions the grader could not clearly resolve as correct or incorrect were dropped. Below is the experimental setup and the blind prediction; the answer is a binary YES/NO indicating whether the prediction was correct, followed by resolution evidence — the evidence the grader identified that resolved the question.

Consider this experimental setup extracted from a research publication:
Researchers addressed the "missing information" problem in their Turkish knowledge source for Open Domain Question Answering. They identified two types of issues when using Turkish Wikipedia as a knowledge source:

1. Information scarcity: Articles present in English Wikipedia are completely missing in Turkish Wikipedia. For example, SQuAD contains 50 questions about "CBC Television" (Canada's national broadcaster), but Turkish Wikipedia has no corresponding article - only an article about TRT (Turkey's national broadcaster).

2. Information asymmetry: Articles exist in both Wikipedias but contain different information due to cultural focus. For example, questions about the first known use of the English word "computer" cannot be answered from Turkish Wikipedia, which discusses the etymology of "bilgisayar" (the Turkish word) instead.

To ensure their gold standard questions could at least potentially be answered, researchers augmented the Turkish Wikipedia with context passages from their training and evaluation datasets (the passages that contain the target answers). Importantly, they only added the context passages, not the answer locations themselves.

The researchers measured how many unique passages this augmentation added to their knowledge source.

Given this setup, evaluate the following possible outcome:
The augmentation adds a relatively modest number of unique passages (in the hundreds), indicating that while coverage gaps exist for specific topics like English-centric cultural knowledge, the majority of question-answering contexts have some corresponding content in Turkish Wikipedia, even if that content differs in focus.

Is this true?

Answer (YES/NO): NO